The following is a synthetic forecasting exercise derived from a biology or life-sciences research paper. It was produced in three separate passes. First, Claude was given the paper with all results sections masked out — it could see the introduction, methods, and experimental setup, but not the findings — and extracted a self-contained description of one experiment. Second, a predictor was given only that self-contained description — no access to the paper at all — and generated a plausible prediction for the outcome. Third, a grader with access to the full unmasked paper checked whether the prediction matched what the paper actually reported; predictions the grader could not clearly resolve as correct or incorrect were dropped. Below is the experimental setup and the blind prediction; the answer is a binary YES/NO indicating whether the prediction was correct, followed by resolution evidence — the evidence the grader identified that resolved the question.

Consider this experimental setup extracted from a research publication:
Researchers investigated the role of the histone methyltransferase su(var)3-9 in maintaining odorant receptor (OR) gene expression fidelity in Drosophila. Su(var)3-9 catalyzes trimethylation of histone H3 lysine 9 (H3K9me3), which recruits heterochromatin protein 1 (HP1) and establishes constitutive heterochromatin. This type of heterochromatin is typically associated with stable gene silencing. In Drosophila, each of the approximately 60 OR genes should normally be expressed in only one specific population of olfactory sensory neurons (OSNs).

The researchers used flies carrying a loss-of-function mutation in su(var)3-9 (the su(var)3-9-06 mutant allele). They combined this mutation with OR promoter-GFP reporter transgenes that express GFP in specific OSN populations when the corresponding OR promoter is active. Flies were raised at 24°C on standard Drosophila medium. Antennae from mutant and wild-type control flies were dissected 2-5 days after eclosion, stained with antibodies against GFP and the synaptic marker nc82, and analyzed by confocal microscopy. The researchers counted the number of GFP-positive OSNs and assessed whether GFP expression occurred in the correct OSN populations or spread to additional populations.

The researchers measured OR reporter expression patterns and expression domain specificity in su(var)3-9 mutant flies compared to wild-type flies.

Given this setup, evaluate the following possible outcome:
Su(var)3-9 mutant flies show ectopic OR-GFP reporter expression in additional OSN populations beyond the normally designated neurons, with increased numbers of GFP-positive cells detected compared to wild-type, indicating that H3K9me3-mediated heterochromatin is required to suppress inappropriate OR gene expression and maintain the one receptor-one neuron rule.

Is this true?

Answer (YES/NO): NO